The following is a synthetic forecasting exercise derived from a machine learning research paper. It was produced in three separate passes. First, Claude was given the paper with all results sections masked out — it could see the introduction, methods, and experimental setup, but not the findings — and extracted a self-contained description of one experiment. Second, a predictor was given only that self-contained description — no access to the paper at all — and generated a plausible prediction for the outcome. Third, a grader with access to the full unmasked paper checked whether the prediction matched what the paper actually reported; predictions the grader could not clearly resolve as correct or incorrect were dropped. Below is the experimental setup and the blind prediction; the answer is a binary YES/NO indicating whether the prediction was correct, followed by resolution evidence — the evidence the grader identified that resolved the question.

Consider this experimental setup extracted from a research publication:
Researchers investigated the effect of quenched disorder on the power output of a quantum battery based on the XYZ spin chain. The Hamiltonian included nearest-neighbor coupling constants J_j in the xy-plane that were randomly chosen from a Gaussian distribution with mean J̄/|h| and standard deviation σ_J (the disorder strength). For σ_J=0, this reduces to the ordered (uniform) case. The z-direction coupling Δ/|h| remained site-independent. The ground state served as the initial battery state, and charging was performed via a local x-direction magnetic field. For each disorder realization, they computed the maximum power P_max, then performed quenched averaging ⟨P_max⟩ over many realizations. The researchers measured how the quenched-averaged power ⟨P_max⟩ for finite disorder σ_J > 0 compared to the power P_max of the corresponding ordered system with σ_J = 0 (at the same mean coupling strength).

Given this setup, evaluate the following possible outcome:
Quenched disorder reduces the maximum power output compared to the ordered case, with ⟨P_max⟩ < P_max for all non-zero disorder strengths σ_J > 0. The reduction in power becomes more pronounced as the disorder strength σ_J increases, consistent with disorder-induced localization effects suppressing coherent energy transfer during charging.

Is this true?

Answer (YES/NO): NO